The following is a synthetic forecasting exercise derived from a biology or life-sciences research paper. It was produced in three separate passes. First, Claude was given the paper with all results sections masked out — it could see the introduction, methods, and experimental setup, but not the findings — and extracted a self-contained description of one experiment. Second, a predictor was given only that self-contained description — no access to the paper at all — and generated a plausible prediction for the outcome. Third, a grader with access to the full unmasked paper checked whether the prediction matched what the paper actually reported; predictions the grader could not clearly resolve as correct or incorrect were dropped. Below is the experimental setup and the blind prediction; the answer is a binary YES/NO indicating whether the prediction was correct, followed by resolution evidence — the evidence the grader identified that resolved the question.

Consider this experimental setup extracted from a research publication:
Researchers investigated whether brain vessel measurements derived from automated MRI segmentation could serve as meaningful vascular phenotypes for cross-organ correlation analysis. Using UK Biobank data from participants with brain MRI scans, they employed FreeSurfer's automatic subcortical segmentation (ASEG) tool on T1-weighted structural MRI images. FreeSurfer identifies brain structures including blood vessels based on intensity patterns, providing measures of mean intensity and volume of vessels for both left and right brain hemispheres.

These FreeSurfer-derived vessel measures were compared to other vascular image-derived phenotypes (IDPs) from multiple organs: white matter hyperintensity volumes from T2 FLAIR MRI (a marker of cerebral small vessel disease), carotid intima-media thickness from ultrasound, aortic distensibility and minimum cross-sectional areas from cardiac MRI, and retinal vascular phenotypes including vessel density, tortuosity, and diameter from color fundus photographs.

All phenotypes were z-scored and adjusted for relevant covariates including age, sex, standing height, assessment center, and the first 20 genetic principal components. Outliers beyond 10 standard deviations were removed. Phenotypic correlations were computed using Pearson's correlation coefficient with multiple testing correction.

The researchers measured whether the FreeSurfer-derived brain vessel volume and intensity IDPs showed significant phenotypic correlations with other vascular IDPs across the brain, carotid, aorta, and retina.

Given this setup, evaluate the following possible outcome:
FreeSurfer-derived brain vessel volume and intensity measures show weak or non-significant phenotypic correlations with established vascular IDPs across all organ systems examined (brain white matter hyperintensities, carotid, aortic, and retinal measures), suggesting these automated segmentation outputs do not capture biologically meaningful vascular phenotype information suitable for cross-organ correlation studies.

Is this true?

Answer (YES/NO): YES